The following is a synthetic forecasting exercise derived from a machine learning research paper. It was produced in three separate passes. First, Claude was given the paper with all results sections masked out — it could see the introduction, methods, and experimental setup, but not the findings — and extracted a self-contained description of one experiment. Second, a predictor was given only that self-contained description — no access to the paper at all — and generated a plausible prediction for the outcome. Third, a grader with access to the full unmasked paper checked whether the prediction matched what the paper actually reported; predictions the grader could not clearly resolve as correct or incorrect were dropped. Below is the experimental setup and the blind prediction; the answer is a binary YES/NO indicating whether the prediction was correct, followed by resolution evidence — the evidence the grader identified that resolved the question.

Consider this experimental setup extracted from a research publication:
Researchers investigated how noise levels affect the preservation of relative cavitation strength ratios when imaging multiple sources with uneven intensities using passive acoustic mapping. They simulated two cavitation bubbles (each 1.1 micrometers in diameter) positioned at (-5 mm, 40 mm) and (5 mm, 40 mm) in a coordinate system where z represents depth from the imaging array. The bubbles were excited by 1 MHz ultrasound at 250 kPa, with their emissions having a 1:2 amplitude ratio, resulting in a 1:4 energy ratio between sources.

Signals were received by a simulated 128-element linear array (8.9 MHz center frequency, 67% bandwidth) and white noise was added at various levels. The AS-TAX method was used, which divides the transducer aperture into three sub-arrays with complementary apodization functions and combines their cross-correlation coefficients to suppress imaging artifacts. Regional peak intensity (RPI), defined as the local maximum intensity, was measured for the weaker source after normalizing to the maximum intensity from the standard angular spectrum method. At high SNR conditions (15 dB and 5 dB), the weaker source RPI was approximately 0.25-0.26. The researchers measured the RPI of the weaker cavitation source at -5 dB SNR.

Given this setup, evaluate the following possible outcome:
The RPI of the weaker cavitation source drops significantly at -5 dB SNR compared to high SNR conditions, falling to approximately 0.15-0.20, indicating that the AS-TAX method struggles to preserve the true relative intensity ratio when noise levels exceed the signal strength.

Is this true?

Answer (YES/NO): NO